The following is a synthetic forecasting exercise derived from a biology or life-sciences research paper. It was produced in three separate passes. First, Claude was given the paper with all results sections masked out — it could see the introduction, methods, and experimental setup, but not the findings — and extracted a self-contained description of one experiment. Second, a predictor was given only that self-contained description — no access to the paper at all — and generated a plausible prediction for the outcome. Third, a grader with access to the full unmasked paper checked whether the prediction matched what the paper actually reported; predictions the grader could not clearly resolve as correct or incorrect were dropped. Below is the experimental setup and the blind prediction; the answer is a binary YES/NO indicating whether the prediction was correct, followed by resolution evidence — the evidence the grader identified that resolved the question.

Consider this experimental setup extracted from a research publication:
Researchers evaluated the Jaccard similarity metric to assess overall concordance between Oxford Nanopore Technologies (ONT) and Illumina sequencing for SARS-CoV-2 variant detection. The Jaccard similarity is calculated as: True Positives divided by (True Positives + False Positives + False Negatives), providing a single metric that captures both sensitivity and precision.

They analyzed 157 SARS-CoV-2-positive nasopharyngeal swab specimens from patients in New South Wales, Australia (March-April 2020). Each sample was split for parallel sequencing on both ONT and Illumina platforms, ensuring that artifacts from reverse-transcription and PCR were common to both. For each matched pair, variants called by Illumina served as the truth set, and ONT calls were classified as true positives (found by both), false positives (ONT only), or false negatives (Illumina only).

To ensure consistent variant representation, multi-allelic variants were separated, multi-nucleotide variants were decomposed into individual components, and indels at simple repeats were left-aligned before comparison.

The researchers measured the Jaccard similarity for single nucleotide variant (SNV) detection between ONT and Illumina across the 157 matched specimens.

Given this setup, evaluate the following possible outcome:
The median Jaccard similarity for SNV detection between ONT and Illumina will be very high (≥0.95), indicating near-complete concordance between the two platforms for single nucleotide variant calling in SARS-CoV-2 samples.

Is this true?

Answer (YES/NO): YES